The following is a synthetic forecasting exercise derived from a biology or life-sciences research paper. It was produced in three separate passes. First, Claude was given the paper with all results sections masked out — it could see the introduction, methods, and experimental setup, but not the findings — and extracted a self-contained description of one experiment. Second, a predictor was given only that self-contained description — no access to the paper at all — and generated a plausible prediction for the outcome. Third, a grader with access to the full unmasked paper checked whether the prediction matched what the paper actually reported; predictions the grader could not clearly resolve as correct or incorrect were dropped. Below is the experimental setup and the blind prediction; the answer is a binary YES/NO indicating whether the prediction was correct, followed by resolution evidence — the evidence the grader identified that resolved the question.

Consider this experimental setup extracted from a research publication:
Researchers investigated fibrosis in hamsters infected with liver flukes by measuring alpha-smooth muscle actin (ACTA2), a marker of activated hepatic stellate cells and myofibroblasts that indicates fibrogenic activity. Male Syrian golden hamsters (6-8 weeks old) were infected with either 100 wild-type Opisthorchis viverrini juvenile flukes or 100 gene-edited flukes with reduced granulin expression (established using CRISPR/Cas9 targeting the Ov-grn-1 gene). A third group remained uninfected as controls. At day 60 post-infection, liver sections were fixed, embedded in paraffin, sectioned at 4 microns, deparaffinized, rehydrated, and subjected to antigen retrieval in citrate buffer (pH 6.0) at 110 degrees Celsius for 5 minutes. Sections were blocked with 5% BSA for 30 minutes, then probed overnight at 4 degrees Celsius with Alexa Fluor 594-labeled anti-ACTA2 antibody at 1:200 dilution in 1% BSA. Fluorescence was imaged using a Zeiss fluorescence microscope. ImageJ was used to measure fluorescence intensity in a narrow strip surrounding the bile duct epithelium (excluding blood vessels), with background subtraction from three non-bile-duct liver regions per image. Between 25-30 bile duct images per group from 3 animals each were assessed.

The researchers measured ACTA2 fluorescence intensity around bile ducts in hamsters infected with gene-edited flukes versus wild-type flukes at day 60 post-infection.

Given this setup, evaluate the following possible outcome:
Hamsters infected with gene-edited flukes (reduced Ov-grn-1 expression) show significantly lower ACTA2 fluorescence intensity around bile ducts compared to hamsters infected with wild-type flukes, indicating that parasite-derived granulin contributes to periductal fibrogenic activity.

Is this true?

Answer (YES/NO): YES